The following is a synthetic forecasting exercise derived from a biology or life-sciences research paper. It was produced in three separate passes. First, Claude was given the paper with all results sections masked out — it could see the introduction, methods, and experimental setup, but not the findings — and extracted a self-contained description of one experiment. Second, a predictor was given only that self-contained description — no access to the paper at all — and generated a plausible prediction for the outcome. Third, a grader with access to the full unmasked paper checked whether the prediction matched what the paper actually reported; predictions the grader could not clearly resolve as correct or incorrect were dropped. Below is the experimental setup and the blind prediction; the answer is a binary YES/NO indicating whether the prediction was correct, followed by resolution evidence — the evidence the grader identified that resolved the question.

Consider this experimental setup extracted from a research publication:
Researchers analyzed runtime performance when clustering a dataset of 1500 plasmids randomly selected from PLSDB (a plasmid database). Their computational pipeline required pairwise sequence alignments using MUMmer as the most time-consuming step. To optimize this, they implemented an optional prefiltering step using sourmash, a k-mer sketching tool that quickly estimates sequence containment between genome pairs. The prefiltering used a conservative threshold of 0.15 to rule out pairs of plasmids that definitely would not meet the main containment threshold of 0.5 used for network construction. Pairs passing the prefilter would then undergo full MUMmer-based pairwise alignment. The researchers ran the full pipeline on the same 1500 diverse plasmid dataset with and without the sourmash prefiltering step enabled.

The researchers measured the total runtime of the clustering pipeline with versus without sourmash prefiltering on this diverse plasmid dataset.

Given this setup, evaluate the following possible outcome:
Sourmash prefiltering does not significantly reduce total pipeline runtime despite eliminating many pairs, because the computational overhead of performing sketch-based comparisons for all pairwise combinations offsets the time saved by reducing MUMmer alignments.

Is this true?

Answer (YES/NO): NO